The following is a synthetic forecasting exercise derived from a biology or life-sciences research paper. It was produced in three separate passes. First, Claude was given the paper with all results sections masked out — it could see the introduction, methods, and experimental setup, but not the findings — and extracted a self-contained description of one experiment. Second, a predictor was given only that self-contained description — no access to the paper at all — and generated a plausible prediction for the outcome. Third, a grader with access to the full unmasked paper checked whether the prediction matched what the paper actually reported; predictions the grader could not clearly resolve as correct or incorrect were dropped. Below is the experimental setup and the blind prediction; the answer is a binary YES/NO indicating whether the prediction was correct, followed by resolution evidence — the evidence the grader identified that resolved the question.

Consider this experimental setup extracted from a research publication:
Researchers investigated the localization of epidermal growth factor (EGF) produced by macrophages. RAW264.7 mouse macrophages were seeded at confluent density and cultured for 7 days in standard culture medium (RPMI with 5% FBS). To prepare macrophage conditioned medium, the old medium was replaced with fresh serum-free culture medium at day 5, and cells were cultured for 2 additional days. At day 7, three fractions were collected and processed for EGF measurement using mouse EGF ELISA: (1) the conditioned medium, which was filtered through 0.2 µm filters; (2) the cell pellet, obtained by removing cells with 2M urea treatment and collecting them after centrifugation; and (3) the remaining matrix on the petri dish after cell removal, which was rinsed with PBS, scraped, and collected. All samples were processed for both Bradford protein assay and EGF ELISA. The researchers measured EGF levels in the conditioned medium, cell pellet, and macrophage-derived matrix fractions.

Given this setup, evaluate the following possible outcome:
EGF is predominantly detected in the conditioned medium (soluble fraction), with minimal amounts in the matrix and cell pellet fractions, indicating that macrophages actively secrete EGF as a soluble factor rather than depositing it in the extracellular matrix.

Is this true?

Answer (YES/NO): NO